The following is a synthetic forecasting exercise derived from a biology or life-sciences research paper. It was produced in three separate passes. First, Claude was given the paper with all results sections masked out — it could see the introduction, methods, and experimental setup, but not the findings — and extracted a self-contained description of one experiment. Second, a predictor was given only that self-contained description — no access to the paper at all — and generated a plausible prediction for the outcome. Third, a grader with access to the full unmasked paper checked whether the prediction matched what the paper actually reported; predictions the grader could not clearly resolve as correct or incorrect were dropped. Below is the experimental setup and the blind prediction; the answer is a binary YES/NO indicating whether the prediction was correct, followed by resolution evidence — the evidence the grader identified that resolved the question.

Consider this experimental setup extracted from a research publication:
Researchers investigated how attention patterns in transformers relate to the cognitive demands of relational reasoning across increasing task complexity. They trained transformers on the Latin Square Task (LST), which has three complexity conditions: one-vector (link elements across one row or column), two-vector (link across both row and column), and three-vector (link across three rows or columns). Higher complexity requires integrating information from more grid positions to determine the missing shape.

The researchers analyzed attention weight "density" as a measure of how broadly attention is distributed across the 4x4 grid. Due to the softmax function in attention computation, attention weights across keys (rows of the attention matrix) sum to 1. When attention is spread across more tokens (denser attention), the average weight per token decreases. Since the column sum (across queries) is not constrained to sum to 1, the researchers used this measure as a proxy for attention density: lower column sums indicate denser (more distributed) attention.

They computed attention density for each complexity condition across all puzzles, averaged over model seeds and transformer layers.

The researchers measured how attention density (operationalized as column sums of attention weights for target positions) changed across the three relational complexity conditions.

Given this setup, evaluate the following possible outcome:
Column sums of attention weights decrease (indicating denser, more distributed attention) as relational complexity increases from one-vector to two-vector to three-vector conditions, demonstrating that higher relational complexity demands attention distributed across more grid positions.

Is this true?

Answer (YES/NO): YES